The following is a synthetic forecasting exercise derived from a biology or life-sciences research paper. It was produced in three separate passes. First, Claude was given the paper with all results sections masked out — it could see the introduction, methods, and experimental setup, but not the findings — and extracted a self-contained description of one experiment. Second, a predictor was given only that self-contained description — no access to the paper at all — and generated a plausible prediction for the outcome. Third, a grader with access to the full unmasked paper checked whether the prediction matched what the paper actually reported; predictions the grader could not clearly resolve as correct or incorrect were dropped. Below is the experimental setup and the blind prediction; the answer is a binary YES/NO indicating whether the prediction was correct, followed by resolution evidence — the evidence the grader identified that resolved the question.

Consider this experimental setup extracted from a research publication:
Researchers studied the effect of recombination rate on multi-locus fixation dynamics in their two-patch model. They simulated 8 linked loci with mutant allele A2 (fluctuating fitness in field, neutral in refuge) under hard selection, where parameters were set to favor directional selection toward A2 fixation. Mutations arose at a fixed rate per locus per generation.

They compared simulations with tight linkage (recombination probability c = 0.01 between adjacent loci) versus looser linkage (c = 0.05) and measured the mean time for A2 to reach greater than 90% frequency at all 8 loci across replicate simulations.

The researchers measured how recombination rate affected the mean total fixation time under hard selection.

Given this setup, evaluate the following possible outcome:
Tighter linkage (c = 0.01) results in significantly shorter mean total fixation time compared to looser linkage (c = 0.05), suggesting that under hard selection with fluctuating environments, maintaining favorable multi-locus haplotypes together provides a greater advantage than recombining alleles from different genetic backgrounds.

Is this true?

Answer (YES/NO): NO